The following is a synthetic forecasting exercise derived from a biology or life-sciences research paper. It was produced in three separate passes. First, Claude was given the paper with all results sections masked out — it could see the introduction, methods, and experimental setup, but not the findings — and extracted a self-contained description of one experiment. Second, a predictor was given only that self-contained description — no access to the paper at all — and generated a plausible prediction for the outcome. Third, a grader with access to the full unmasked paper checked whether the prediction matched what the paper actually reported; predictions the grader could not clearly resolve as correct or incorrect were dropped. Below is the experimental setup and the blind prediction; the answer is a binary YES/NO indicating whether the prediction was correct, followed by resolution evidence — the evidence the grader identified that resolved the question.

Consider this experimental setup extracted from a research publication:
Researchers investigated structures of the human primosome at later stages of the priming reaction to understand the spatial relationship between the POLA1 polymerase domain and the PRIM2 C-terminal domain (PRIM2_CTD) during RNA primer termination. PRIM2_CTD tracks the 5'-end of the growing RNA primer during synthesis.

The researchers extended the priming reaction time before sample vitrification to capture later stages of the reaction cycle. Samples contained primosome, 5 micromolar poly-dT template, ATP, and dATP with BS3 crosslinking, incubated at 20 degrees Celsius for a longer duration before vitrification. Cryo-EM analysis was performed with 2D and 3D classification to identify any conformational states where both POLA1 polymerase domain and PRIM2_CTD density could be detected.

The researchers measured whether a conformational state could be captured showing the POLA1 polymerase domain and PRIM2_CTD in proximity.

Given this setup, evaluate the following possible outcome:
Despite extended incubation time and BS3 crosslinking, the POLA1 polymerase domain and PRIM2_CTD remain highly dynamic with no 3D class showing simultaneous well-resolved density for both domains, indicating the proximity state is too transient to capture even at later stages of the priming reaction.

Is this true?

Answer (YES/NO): NO